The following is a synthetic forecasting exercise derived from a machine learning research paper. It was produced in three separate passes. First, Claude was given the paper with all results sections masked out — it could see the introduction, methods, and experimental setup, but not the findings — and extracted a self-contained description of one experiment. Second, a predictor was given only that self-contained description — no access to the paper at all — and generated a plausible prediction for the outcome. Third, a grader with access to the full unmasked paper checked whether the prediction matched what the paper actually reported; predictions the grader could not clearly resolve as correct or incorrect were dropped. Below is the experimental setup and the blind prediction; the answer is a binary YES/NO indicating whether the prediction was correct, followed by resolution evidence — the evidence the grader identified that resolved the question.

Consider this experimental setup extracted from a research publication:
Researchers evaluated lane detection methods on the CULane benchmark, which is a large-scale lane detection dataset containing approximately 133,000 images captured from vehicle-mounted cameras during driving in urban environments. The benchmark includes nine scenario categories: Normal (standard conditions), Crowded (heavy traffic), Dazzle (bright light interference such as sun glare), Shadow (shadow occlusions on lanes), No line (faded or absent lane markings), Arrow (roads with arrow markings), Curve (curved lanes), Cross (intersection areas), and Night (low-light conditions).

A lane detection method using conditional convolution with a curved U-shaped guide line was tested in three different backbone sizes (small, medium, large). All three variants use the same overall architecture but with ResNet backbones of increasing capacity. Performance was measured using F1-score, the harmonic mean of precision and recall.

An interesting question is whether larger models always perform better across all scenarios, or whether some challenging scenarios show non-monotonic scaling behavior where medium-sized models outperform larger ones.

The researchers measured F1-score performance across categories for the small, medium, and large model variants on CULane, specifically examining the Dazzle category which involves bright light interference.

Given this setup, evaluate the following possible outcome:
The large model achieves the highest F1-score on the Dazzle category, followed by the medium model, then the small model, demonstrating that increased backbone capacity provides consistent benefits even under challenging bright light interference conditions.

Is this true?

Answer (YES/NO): NO